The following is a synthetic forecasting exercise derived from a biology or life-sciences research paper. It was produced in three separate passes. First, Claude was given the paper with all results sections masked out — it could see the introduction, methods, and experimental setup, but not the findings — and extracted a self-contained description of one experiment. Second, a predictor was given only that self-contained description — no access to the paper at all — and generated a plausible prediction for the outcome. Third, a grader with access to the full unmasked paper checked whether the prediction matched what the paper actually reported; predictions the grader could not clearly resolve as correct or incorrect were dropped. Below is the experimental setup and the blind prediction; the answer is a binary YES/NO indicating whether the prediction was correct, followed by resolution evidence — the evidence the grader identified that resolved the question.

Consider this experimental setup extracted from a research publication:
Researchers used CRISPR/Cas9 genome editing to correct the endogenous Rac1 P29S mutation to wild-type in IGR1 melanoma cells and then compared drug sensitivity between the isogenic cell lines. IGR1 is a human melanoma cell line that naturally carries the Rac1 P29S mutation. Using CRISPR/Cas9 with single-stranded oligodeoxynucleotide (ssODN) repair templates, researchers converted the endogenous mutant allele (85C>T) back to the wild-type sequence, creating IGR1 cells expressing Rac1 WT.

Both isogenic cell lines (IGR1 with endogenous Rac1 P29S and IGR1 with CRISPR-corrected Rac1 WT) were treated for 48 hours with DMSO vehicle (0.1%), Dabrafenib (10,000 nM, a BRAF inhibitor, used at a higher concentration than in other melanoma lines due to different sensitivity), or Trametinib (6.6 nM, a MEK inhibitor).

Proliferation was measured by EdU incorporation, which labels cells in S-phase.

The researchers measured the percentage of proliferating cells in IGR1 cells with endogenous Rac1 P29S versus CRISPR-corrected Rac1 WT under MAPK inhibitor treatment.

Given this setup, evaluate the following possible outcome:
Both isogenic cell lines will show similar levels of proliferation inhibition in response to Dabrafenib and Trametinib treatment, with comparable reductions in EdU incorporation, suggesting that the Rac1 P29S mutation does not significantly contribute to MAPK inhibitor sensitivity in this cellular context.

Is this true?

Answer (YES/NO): NO